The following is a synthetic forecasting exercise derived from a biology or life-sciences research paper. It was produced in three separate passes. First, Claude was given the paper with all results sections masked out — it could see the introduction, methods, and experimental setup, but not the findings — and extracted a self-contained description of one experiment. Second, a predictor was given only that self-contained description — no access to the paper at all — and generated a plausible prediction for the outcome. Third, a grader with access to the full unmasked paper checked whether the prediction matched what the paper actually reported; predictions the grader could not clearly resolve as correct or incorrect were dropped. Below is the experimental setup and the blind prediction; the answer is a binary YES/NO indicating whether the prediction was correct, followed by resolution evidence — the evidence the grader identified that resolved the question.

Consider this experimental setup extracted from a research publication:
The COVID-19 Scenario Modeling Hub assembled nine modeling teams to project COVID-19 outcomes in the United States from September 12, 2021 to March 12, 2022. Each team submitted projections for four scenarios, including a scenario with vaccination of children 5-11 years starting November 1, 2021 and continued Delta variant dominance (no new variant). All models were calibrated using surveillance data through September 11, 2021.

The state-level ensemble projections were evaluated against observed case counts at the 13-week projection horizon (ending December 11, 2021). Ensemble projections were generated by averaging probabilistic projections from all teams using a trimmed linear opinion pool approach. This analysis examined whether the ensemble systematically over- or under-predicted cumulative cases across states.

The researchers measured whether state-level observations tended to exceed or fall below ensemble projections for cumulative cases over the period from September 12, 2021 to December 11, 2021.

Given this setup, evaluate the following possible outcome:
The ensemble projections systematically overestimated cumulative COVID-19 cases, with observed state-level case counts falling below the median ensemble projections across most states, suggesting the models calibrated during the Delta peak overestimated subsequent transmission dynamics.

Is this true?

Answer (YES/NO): NO